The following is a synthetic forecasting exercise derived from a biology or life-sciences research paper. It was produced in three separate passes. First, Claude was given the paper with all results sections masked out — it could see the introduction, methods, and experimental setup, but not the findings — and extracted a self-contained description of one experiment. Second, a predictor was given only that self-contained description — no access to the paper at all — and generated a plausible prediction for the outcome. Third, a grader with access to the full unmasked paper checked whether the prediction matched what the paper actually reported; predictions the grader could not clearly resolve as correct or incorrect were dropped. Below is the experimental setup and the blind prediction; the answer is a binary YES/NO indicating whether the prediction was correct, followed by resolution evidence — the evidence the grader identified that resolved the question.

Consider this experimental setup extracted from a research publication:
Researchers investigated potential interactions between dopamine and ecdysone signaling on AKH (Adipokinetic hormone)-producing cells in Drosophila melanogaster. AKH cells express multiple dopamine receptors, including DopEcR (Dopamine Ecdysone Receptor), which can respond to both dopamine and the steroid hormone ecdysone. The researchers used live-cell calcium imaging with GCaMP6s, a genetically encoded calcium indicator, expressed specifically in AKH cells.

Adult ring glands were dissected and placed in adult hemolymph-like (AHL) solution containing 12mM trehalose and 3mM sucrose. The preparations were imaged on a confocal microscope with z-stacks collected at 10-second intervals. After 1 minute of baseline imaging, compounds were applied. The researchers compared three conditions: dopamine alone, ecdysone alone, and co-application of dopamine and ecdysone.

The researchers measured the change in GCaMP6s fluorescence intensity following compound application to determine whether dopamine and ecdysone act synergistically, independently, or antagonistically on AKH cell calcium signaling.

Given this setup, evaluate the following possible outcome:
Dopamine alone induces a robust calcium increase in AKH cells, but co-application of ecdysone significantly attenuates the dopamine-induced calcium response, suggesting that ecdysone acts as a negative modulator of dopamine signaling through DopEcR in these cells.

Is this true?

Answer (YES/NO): YES